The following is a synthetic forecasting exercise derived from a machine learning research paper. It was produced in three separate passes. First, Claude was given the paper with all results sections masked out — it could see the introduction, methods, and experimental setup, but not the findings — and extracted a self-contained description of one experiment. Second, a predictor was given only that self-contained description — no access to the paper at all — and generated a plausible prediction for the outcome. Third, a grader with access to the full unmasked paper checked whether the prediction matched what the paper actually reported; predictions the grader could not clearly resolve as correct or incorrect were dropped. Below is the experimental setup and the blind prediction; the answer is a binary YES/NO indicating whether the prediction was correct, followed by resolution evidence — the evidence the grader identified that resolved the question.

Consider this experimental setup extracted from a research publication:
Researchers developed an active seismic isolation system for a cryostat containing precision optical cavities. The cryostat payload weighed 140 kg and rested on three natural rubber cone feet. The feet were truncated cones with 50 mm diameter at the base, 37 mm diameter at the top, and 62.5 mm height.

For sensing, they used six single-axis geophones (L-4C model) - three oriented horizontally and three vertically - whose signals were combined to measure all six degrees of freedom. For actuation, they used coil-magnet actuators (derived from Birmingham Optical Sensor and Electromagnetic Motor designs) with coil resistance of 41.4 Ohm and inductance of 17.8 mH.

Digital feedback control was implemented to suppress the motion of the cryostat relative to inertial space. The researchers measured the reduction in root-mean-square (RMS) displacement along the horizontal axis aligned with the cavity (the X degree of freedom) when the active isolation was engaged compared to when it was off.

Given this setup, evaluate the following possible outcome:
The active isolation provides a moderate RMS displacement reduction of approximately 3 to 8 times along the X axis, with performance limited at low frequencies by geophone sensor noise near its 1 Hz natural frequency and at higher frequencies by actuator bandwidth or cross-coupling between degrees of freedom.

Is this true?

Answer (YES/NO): NO